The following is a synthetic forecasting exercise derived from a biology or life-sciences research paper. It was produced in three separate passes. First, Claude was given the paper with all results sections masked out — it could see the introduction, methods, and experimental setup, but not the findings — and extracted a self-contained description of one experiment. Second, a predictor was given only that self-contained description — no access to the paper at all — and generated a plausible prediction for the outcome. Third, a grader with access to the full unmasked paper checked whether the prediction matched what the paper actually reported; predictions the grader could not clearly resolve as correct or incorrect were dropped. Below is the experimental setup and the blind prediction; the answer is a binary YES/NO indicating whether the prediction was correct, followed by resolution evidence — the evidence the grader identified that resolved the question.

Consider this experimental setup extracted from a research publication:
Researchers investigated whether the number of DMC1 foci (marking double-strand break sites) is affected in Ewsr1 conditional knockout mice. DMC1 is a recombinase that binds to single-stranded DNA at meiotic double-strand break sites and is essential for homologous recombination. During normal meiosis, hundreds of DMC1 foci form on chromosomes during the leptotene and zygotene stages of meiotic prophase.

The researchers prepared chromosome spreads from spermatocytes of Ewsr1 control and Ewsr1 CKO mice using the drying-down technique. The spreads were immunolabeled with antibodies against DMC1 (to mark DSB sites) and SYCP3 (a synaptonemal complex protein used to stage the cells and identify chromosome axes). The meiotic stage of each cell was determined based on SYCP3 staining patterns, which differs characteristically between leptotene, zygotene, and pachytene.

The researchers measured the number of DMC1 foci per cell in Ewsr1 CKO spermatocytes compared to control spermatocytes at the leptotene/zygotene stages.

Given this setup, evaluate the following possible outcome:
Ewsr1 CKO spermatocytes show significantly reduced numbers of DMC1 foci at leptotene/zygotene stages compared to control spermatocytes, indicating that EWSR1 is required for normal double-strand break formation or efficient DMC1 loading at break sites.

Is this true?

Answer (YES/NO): NO